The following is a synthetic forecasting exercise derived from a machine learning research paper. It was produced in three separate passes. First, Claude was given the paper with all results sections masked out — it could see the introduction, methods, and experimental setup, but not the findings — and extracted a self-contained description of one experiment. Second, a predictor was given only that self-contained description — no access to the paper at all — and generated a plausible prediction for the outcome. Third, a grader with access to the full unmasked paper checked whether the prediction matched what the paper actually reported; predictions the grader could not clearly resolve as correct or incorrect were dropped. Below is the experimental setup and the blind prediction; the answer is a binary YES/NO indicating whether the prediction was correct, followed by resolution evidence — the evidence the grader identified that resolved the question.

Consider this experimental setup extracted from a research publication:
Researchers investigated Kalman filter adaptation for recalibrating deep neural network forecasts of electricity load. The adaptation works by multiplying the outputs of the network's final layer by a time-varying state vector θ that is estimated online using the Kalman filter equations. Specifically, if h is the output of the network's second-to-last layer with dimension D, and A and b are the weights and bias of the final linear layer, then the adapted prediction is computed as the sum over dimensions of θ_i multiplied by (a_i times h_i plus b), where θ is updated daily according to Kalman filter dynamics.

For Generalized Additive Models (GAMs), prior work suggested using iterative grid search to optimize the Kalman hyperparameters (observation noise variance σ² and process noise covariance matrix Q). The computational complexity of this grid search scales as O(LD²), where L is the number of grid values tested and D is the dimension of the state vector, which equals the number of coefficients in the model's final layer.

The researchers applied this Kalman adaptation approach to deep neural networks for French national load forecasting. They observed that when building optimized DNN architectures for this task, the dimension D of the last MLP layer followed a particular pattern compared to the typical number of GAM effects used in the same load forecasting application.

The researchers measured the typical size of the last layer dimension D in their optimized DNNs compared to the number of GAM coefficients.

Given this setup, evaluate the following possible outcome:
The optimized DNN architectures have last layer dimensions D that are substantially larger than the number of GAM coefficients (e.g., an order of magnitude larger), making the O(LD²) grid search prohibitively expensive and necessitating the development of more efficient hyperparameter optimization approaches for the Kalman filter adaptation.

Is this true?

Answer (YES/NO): YES